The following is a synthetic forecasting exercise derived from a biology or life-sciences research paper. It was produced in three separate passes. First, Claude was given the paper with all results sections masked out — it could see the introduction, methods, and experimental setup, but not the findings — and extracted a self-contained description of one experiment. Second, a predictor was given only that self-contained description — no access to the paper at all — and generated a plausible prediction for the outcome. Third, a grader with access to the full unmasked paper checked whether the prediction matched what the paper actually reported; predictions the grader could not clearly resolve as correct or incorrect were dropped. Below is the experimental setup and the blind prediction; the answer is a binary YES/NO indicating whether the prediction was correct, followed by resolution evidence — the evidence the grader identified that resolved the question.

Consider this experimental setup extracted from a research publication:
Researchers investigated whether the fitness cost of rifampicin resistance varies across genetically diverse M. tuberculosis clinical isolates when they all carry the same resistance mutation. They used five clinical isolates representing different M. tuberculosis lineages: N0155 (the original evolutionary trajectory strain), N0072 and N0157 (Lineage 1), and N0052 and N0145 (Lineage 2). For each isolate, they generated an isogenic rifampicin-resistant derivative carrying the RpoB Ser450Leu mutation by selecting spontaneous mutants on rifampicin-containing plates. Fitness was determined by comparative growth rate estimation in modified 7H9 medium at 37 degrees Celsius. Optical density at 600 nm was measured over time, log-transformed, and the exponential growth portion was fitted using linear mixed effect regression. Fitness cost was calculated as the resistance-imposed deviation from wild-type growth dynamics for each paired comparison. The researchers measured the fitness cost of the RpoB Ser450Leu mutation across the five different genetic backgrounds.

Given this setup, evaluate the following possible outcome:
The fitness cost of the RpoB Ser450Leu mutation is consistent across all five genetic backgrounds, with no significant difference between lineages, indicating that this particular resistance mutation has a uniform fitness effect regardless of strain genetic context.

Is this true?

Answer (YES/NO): NO